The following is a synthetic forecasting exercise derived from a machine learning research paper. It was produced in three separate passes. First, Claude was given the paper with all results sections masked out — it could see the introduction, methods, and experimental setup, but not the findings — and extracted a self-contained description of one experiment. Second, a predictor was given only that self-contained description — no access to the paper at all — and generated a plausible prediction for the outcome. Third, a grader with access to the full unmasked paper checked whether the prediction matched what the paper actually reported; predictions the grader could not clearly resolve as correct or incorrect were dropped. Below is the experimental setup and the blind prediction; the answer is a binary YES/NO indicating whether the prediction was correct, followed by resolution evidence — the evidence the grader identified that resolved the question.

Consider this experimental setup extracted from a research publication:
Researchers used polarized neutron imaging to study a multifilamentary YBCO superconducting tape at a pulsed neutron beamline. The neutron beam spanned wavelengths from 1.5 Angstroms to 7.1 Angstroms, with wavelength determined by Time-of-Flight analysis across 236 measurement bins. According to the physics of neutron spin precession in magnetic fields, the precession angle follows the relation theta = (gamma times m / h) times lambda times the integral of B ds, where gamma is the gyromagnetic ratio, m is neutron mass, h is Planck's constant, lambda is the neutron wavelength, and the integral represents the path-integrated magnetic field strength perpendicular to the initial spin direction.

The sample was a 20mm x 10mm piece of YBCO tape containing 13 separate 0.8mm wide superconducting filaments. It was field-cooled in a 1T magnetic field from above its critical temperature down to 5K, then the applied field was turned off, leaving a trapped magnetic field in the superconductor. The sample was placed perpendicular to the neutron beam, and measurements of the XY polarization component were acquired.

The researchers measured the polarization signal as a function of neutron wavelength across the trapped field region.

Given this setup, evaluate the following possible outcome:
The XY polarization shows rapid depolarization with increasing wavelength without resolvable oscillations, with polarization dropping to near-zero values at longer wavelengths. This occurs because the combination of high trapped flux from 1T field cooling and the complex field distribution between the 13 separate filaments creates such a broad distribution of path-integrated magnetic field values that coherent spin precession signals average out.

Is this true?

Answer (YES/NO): NO